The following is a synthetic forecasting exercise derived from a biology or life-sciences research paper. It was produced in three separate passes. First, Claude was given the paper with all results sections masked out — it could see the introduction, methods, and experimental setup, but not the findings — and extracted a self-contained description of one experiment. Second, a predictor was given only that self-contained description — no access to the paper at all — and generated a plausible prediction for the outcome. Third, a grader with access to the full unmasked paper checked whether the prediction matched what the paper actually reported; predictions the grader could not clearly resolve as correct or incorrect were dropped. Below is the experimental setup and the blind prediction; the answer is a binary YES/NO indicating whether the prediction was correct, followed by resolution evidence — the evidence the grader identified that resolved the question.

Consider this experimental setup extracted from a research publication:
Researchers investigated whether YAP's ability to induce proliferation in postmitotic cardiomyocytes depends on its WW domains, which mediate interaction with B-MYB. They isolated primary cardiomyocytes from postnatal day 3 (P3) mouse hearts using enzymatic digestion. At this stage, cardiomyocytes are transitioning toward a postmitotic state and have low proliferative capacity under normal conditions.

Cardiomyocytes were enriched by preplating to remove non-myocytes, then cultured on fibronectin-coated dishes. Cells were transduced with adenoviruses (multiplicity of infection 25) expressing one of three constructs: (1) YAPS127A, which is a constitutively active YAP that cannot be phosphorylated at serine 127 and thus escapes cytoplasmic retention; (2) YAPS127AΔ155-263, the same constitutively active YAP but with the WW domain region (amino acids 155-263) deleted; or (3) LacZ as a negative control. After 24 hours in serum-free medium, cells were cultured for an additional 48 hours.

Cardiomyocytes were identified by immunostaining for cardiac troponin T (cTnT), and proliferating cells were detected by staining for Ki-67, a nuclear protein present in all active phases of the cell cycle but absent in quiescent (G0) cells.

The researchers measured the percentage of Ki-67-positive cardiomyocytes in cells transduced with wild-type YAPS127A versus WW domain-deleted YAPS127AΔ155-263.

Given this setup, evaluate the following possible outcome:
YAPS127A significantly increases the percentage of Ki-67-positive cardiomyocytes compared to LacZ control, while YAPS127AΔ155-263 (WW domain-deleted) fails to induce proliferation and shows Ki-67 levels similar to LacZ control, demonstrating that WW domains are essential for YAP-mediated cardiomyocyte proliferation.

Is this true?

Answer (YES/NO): YES